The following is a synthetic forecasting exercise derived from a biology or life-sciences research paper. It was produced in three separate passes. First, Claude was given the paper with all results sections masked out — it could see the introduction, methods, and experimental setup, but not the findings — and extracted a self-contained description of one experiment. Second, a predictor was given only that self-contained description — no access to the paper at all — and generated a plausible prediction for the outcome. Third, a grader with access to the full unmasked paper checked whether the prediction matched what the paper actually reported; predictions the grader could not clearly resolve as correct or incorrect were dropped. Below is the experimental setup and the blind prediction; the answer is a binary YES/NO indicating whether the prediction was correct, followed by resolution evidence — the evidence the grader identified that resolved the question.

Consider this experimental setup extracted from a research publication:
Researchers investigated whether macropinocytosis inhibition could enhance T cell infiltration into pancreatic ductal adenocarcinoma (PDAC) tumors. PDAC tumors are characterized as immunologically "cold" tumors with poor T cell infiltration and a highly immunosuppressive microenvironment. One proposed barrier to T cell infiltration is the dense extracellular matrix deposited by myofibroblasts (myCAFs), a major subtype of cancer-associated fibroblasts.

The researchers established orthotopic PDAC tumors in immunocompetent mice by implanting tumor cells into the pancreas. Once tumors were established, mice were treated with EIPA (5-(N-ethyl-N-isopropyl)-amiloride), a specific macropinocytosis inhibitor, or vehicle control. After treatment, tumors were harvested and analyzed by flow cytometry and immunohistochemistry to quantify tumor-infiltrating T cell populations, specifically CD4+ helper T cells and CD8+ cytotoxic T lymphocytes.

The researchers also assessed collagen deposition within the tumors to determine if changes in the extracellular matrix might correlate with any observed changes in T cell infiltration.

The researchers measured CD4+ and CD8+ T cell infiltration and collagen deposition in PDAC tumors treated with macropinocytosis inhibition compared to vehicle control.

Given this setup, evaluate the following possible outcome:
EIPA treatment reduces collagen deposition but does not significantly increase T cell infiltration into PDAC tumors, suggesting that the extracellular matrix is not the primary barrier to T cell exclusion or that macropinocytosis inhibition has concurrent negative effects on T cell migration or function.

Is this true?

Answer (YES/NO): NO